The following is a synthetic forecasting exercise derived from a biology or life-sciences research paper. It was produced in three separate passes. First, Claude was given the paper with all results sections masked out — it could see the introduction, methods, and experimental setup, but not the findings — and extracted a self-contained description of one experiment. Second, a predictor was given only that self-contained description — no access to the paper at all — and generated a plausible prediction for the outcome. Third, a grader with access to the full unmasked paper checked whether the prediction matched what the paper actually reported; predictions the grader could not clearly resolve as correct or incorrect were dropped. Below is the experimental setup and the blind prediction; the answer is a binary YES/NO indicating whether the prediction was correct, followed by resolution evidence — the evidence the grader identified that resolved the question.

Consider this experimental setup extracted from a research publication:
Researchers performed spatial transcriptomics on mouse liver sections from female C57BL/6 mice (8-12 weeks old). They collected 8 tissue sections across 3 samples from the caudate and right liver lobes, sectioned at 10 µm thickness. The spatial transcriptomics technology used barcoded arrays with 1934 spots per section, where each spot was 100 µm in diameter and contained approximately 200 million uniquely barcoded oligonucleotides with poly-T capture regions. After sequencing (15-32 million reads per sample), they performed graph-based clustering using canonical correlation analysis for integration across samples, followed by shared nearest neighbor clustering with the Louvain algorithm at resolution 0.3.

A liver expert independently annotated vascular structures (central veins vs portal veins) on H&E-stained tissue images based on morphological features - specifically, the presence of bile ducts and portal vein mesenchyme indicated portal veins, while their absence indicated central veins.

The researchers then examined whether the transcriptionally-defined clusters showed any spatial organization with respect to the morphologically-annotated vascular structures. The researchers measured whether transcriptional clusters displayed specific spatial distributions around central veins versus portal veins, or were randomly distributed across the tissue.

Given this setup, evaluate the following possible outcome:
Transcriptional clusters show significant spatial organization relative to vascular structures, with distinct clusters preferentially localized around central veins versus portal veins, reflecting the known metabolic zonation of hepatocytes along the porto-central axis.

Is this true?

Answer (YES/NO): YES